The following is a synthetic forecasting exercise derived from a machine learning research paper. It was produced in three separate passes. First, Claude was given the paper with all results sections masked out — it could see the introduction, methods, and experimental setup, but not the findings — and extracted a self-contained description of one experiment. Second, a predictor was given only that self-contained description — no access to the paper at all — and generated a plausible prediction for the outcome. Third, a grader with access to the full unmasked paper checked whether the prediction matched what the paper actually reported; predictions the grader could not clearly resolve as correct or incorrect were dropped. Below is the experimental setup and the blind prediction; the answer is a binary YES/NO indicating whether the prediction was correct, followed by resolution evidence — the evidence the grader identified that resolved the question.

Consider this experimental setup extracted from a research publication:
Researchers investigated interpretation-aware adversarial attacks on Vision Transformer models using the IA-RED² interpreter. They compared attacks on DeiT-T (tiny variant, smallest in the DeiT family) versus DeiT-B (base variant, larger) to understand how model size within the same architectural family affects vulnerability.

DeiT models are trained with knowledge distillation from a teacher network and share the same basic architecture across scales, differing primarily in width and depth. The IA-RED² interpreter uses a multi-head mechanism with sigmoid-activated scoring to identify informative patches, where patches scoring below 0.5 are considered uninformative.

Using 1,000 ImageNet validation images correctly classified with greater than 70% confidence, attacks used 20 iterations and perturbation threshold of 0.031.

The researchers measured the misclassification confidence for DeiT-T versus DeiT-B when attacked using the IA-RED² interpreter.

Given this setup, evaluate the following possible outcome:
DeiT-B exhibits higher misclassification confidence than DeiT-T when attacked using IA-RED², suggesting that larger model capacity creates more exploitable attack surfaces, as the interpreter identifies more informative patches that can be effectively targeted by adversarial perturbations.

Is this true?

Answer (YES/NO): YES